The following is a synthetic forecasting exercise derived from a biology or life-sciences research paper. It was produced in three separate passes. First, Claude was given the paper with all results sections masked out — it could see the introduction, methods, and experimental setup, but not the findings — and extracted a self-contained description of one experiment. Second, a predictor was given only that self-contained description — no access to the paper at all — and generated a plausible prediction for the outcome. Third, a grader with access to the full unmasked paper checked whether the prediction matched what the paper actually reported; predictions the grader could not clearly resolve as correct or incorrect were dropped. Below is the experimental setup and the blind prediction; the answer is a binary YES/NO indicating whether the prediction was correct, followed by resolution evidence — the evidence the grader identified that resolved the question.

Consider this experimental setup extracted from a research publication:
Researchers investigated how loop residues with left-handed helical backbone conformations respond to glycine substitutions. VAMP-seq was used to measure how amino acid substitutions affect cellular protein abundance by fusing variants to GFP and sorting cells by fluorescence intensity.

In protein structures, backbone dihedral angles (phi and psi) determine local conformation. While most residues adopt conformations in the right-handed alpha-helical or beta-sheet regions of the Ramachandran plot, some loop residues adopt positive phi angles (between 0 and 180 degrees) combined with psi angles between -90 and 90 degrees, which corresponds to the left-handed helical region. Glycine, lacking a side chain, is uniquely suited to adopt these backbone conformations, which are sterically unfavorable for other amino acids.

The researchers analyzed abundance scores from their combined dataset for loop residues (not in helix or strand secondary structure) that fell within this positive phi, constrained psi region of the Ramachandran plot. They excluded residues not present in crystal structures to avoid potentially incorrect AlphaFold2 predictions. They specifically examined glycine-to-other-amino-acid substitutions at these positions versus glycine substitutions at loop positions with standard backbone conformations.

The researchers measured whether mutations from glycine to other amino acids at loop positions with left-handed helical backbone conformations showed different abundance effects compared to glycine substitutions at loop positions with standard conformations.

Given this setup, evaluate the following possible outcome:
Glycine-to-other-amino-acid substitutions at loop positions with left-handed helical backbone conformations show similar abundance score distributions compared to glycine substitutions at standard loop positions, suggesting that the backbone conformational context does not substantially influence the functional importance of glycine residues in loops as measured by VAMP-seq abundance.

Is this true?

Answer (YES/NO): NO